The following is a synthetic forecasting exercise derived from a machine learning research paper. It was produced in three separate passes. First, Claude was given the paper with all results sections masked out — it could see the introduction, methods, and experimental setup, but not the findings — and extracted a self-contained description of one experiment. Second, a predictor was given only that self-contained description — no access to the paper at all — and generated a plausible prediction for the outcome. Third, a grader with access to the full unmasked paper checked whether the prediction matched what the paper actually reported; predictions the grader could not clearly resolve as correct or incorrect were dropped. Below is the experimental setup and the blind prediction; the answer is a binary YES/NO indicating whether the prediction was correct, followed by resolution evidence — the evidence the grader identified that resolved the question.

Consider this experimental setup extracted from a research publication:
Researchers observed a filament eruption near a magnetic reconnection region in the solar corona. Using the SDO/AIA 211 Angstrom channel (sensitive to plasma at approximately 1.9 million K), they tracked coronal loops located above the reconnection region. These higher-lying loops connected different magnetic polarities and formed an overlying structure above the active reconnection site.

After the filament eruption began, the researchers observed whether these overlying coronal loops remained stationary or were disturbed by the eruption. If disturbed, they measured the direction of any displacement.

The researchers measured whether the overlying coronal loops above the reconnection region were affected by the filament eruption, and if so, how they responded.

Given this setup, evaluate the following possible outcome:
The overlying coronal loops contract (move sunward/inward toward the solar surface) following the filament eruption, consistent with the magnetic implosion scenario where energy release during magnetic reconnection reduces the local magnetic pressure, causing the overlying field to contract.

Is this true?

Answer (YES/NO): NO